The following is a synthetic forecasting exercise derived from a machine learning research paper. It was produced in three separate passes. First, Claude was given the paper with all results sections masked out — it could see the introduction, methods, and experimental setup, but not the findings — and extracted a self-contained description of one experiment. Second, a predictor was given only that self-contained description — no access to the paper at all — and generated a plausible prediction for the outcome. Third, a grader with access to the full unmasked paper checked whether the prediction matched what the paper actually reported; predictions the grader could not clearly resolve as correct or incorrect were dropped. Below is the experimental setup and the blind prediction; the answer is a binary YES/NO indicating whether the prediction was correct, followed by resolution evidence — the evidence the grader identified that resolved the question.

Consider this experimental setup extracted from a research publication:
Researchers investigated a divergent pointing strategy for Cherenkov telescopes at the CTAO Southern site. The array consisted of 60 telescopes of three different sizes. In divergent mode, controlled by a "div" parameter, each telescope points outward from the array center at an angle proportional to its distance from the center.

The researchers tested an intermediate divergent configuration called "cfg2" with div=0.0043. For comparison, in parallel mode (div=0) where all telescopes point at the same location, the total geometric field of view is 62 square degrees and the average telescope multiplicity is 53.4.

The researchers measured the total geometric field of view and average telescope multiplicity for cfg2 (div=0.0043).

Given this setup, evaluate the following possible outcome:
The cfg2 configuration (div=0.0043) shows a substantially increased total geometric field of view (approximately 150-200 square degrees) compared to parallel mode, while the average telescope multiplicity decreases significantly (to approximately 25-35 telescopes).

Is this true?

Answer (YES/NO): NO